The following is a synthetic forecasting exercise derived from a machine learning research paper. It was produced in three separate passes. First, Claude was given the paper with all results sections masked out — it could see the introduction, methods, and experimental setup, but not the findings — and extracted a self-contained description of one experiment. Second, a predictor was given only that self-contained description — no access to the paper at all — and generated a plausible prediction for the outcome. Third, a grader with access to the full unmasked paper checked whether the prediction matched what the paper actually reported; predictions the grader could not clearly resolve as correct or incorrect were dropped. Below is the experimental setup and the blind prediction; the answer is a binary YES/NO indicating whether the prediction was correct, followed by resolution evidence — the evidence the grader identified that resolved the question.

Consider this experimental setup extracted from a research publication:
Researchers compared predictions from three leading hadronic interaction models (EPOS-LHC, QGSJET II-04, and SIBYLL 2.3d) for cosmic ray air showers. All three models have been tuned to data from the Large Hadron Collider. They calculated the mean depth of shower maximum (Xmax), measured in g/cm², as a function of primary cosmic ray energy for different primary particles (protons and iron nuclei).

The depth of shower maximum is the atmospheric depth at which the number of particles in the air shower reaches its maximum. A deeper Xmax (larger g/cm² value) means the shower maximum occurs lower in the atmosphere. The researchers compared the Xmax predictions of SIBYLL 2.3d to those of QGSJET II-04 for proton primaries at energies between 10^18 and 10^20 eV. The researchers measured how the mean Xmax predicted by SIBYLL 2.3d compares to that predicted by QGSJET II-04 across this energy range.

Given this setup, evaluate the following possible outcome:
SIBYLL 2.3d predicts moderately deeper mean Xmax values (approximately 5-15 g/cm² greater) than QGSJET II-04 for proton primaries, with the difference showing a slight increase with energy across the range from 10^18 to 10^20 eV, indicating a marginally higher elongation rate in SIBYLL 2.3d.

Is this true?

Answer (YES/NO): NO